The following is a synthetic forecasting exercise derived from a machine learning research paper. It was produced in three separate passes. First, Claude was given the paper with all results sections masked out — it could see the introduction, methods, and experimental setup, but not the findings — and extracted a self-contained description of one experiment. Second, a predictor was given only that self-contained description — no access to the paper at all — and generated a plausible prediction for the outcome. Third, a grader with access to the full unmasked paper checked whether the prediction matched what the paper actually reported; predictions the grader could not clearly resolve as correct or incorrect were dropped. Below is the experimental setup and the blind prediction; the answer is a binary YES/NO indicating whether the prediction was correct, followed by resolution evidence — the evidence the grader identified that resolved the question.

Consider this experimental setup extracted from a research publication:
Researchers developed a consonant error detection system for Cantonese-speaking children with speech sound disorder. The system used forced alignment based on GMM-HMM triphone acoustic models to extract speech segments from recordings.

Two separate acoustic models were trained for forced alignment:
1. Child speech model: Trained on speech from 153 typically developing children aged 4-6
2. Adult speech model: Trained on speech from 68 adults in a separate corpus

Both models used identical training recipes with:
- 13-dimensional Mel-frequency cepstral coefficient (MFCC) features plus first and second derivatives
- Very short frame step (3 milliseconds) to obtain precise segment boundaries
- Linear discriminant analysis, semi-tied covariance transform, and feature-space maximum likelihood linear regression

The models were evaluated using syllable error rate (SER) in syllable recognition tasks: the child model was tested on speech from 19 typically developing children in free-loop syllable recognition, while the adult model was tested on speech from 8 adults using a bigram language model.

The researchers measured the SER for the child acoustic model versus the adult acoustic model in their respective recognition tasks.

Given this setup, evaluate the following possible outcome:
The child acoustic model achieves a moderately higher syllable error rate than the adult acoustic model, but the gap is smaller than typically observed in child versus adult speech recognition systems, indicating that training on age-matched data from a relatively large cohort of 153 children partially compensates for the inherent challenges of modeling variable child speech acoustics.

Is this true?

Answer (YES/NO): NO